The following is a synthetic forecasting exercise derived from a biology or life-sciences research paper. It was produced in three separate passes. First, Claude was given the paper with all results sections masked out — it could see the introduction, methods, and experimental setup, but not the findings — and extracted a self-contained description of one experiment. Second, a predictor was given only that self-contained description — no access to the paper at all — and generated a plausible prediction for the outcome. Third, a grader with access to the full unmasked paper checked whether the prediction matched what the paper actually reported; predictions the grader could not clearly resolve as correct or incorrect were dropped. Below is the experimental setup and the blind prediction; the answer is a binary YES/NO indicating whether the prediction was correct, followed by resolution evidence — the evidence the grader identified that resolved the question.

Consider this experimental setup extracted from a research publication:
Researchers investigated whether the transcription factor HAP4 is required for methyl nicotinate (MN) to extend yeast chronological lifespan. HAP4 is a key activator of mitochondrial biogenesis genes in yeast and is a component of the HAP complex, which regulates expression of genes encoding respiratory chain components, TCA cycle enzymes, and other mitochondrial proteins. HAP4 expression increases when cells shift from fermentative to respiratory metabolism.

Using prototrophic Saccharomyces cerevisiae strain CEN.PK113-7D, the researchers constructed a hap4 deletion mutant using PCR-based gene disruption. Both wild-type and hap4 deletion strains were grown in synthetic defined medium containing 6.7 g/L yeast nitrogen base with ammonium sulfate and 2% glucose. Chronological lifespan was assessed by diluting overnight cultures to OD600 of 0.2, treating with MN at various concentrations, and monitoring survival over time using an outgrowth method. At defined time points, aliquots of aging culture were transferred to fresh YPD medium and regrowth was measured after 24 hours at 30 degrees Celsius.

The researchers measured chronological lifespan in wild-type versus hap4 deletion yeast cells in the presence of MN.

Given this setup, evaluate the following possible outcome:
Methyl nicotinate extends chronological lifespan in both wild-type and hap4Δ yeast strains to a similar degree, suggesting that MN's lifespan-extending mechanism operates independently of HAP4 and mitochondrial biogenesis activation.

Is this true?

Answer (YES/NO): NO